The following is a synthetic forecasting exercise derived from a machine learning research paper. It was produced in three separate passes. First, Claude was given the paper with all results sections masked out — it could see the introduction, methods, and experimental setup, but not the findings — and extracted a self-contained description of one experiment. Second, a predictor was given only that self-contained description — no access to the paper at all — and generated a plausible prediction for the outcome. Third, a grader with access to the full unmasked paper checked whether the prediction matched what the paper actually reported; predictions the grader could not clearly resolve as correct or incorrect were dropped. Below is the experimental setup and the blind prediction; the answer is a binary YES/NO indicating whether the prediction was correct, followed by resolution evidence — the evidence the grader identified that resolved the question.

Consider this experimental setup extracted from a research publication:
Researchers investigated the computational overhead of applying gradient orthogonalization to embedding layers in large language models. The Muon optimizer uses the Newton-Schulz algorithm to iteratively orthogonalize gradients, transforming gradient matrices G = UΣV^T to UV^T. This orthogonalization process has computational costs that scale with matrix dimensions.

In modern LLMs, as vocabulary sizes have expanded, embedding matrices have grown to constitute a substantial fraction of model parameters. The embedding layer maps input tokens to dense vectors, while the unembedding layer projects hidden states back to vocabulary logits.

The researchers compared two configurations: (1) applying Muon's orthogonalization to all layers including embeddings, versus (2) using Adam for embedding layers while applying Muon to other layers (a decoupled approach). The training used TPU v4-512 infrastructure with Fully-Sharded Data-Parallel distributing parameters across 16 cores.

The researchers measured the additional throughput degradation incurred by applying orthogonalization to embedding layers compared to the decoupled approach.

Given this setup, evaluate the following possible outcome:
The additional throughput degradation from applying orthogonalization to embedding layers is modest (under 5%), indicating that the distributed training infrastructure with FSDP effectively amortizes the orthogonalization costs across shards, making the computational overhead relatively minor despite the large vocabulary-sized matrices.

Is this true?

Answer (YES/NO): NO